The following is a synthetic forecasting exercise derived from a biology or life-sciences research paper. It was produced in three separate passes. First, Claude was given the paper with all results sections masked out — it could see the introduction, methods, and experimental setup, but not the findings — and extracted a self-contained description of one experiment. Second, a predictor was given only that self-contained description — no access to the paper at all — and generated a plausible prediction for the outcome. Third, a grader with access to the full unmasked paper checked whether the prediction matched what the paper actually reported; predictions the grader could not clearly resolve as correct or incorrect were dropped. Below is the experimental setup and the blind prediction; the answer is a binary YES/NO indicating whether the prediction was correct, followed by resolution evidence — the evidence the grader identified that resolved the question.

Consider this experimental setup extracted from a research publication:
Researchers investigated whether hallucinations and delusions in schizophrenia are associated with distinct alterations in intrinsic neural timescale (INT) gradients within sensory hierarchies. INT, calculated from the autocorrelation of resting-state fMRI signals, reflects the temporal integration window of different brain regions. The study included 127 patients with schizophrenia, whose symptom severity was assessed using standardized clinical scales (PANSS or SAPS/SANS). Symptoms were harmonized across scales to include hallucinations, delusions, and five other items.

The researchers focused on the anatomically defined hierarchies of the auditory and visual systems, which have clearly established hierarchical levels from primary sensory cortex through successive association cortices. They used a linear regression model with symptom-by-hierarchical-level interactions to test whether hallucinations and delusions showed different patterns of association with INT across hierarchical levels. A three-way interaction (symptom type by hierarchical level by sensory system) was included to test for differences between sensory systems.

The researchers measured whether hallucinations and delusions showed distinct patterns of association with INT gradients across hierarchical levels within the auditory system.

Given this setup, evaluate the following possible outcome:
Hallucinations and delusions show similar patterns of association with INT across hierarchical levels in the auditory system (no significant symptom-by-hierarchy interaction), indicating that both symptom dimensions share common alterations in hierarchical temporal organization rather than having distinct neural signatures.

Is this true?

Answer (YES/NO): NO